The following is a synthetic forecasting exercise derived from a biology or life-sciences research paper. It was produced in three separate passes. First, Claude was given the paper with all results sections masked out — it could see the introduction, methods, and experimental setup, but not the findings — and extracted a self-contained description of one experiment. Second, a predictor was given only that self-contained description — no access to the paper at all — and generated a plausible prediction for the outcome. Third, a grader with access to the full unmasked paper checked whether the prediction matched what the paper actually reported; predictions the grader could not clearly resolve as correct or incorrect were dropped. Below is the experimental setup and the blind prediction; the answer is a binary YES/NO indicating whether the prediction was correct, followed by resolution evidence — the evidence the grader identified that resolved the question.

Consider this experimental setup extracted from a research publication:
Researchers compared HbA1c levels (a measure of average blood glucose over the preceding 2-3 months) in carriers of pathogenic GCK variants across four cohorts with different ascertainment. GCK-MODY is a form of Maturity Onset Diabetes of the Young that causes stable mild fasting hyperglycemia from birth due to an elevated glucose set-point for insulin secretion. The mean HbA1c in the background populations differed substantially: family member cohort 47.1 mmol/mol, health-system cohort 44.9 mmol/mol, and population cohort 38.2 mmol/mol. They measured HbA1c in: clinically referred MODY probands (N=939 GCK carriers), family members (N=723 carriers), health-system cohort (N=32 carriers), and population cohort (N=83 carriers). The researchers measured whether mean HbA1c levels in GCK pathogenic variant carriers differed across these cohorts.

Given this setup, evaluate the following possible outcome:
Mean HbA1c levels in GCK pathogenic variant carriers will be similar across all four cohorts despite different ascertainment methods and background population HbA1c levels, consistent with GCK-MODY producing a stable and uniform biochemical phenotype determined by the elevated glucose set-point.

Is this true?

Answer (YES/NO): YES